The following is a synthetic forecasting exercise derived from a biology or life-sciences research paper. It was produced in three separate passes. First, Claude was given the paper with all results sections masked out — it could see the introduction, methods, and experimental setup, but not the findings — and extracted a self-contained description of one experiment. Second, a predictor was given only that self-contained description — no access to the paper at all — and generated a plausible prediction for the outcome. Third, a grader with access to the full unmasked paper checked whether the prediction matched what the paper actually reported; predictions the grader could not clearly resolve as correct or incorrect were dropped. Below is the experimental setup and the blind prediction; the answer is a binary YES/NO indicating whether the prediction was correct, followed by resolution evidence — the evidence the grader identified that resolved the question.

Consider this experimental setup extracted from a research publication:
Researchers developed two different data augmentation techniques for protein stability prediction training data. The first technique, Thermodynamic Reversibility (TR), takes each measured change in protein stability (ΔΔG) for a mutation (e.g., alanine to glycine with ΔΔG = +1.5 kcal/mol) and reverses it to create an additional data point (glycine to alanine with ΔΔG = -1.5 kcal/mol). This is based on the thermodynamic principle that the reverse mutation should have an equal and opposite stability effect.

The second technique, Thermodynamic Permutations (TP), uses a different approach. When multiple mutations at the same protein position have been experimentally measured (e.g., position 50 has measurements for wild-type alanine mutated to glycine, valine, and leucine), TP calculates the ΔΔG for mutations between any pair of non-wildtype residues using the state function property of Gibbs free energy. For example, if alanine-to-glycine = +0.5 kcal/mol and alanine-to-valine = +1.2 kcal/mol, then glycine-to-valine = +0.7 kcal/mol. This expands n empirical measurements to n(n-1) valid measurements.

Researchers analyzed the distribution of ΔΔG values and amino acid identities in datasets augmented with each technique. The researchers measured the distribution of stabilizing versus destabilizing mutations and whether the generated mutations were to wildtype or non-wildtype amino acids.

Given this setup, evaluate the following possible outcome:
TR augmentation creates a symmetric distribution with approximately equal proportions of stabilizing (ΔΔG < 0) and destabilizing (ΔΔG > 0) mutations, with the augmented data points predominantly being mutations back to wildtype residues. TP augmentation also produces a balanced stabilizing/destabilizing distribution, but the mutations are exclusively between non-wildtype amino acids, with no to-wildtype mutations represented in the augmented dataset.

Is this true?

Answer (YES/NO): NO